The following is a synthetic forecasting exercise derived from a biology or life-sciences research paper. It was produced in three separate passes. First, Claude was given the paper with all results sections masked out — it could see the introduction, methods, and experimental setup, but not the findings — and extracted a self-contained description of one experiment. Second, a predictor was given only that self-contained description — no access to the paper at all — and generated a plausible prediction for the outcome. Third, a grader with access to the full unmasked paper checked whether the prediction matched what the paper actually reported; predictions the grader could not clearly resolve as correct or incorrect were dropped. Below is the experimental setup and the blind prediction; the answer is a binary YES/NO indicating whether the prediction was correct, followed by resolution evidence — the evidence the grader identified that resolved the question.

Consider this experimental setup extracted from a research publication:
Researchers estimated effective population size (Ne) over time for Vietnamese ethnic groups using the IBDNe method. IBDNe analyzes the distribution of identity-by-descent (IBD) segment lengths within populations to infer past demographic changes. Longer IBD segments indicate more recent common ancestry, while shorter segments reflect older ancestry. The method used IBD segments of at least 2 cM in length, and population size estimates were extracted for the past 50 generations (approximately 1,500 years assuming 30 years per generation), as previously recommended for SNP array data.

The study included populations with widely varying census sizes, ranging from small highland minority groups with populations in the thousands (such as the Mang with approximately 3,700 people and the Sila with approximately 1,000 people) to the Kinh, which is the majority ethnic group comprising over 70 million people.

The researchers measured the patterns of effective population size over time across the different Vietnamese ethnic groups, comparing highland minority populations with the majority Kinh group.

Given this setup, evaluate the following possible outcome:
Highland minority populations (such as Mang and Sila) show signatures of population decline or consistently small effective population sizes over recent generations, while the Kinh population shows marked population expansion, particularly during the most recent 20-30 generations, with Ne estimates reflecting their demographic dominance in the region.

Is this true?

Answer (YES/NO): NO